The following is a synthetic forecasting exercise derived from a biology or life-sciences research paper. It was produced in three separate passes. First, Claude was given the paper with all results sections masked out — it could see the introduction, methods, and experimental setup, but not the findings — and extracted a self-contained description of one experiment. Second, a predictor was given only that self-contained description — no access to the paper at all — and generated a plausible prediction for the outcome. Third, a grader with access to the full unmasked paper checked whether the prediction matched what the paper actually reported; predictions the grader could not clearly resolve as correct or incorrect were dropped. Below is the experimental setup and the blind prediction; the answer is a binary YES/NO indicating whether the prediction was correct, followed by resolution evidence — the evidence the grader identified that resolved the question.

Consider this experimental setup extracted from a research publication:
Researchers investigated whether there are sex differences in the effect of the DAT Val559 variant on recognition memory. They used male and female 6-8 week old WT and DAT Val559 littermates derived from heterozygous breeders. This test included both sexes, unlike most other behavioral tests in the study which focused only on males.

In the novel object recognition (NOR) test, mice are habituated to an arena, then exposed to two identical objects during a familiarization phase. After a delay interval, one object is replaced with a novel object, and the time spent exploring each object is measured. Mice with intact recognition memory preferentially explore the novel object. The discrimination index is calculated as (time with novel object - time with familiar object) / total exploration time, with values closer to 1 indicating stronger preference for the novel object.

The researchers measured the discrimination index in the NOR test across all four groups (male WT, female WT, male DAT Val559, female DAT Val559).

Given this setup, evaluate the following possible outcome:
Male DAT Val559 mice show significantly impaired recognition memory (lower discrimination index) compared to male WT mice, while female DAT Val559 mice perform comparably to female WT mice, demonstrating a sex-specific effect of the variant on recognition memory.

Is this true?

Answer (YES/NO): NO